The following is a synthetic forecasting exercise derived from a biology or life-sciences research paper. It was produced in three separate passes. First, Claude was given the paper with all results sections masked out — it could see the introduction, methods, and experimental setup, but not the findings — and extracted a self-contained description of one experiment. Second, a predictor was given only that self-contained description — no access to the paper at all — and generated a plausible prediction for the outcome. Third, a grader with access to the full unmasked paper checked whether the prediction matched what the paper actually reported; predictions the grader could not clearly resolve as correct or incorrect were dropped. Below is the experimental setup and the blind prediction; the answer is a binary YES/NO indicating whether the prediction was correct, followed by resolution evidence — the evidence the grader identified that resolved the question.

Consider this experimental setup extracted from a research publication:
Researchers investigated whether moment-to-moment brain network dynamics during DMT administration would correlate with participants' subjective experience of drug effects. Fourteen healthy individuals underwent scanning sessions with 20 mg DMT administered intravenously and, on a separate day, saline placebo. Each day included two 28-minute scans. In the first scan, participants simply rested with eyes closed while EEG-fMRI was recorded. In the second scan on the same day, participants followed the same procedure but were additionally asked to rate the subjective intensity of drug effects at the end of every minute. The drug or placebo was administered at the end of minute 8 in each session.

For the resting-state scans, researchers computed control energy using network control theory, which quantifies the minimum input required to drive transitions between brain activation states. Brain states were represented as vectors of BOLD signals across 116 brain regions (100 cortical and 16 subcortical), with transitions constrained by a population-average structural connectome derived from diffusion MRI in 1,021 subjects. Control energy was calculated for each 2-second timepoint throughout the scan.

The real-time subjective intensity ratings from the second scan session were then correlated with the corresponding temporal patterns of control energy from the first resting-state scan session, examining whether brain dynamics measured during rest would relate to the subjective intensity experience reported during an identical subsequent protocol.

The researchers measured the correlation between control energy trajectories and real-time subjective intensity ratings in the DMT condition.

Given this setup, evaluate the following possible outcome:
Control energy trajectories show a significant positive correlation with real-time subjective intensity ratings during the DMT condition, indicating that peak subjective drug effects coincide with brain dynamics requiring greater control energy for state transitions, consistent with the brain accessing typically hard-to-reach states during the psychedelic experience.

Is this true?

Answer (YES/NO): NO